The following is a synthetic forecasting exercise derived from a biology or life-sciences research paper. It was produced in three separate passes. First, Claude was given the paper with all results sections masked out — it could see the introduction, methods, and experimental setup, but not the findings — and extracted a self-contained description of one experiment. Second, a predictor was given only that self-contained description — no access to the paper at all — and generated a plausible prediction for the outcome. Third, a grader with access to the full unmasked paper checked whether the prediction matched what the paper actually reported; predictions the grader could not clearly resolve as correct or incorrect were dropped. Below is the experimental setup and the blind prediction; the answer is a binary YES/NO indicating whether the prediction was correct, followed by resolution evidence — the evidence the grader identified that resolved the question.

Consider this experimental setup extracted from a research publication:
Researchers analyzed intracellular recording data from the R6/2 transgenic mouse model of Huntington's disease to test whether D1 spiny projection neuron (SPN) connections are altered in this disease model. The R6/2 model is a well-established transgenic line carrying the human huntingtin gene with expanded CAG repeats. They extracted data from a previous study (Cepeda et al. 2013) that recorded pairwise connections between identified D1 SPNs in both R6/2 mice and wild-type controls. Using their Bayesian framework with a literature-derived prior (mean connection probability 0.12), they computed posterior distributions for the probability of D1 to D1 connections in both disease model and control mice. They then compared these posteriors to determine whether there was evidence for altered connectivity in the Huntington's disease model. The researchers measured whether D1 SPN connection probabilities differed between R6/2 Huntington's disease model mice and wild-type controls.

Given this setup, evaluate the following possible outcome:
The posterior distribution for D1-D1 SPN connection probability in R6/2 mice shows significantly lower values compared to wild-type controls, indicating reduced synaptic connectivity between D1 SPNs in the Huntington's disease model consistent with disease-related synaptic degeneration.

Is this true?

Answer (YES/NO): NO